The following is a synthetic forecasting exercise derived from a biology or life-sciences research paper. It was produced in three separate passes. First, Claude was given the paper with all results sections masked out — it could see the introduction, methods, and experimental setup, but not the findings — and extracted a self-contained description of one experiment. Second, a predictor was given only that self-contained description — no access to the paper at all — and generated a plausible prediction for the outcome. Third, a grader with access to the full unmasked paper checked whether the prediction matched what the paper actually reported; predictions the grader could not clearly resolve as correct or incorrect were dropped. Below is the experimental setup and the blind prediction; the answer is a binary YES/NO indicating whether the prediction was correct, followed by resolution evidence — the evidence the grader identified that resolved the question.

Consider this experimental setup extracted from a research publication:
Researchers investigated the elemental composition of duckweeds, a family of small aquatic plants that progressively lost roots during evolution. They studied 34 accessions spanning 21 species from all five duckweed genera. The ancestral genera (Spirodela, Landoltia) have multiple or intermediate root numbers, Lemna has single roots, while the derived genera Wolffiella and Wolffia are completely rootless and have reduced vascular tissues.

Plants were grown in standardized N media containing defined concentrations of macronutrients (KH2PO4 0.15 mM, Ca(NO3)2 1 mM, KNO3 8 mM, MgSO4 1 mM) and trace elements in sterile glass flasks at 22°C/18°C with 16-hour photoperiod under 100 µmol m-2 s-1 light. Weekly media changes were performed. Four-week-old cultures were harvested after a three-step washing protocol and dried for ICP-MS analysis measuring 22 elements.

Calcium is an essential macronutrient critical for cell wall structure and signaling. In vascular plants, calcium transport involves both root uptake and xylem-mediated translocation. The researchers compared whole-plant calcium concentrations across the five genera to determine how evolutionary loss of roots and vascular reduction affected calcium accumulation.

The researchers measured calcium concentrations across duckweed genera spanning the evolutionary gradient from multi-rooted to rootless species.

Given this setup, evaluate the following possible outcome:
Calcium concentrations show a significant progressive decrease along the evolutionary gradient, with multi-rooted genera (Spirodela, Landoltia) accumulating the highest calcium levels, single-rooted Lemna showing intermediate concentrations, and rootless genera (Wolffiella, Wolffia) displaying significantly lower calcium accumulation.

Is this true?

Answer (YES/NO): NO